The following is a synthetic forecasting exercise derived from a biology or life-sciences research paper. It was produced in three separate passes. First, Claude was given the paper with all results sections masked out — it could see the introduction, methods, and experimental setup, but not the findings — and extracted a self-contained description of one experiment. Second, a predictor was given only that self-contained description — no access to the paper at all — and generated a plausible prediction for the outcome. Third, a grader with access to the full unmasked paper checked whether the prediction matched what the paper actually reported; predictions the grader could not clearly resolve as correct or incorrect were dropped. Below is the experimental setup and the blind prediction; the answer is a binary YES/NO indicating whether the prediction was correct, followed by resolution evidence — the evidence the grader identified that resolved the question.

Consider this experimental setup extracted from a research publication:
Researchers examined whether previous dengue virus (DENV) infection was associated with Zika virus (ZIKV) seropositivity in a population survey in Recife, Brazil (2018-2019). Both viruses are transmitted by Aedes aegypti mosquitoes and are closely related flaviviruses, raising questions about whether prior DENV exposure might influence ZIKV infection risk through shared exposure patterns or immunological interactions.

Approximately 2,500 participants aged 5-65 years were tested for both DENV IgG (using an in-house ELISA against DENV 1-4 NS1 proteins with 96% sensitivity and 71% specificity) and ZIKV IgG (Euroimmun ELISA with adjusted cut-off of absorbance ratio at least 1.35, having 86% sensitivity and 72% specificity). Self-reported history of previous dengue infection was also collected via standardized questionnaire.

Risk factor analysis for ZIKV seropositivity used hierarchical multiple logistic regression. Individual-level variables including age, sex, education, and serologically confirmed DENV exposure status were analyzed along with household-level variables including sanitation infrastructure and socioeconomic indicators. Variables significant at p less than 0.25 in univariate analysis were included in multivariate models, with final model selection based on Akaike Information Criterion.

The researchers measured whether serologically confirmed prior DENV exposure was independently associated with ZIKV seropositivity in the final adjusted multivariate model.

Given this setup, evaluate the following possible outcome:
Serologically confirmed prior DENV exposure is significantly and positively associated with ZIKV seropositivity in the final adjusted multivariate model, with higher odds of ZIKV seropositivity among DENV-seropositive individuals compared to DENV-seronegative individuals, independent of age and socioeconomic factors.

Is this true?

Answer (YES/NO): NO